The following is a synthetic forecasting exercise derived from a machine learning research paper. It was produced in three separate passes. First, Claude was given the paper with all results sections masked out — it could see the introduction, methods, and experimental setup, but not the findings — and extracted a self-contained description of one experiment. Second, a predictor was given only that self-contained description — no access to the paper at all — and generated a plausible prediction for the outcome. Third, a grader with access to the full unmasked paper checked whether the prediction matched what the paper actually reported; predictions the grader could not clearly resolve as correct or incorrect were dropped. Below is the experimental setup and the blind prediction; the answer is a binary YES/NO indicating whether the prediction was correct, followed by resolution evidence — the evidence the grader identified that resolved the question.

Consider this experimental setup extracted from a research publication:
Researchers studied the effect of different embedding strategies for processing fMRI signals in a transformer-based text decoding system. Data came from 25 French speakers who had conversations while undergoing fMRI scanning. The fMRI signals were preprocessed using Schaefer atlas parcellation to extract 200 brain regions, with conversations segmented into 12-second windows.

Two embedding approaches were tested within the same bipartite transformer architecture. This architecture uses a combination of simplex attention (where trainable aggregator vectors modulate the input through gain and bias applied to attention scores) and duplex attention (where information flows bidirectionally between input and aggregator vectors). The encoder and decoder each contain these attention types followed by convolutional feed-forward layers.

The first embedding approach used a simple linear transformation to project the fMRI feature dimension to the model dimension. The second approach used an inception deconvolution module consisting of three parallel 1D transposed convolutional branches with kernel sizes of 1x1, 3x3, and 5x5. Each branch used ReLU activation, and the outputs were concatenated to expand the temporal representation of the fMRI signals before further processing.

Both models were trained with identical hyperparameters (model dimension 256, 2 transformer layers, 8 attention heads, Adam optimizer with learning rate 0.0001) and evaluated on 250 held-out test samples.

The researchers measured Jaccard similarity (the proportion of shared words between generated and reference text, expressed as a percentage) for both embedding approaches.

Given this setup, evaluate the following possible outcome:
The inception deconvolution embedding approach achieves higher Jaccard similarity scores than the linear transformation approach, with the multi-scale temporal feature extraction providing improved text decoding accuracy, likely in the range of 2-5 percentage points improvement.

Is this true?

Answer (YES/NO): NO